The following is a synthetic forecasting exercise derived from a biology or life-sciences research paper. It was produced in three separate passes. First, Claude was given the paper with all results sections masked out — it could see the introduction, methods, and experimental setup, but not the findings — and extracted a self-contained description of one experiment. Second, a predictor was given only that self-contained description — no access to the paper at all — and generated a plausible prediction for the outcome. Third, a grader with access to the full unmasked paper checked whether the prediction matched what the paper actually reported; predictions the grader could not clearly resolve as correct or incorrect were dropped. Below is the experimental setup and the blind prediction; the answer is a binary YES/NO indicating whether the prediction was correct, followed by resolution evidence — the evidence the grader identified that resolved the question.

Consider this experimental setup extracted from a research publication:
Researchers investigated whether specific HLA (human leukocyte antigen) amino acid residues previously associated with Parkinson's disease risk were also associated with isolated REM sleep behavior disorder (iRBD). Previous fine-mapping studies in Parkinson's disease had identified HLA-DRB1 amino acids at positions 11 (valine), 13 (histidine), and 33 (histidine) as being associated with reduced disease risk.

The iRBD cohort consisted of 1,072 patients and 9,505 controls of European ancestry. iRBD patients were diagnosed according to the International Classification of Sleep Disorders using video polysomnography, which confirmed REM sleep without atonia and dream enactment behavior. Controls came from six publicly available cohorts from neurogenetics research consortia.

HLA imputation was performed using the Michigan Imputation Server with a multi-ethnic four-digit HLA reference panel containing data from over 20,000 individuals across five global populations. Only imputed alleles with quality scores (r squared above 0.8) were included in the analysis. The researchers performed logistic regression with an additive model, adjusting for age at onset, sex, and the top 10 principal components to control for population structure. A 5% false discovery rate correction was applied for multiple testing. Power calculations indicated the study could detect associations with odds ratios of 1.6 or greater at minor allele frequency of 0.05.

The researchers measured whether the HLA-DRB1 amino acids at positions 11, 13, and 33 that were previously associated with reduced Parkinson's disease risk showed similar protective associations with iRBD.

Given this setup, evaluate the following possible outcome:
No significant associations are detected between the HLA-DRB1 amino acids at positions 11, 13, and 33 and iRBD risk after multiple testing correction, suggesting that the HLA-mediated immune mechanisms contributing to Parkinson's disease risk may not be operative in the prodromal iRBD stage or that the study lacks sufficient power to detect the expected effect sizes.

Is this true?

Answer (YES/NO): YES